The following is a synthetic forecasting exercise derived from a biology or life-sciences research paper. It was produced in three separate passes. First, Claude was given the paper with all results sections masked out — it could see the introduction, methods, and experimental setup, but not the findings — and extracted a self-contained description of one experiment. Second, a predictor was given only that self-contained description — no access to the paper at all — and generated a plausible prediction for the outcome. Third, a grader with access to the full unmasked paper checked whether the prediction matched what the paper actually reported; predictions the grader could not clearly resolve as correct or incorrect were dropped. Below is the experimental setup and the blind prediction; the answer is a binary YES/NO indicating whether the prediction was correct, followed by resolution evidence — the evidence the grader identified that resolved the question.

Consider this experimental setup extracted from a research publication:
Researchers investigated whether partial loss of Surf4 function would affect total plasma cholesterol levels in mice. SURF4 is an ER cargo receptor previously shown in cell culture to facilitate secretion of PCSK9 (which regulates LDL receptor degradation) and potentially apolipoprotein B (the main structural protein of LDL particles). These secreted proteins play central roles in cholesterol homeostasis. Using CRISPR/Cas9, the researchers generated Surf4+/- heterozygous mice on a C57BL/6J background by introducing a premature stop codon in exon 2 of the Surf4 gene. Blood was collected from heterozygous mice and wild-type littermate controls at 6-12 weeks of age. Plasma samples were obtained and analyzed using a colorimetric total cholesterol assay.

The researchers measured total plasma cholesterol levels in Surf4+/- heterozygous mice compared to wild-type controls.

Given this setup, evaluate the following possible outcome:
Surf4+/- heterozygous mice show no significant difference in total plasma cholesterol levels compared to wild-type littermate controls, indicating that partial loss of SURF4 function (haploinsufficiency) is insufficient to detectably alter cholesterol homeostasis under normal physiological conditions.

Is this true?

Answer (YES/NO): YES